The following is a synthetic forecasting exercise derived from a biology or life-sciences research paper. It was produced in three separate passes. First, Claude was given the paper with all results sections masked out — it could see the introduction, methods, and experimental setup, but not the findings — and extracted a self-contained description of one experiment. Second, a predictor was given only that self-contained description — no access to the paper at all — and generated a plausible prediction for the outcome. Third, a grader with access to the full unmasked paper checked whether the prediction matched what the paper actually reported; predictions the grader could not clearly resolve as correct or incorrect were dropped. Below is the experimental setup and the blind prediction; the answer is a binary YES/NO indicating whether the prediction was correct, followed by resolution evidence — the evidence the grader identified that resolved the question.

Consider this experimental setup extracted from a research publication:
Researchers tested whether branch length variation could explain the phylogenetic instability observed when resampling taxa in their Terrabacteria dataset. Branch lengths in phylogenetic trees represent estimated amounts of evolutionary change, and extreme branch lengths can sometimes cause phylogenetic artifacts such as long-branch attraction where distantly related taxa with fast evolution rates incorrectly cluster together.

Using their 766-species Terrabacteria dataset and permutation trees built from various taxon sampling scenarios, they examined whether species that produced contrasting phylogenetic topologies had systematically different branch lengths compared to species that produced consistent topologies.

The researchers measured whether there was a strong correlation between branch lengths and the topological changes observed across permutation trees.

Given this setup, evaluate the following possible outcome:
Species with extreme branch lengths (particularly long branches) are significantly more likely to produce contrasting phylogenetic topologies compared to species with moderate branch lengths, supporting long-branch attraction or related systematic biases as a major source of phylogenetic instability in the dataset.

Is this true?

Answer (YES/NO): NO